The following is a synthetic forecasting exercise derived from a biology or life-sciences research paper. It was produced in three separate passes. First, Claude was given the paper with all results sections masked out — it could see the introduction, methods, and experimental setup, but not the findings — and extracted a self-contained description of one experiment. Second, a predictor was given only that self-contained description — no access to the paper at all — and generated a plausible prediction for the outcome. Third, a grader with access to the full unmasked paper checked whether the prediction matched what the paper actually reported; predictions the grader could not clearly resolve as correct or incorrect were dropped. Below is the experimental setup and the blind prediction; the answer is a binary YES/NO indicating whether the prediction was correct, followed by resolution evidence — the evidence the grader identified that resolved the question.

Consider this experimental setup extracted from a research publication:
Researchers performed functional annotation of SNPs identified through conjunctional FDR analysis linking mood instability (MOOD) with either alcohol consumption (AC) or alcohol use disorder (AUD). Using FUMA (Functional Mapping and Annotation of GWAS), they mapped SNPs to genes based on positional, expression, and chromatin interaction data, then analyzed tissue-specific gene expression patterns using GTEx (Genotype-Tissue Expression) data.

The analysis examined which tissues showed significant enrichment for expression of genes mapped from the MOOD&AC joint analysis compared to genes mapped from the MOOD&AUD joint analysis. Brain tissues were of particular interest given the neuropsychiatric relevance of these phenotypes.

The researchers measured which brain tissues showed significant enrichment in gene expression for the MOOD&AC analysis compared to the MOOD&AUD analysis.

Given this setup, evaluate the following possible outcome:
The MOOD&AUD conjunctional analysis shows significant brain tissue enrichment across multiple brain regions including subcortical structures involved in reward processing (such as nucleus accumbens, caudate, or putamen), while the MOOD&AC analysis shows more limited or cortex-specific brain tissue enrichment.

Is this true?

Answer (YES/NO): YES